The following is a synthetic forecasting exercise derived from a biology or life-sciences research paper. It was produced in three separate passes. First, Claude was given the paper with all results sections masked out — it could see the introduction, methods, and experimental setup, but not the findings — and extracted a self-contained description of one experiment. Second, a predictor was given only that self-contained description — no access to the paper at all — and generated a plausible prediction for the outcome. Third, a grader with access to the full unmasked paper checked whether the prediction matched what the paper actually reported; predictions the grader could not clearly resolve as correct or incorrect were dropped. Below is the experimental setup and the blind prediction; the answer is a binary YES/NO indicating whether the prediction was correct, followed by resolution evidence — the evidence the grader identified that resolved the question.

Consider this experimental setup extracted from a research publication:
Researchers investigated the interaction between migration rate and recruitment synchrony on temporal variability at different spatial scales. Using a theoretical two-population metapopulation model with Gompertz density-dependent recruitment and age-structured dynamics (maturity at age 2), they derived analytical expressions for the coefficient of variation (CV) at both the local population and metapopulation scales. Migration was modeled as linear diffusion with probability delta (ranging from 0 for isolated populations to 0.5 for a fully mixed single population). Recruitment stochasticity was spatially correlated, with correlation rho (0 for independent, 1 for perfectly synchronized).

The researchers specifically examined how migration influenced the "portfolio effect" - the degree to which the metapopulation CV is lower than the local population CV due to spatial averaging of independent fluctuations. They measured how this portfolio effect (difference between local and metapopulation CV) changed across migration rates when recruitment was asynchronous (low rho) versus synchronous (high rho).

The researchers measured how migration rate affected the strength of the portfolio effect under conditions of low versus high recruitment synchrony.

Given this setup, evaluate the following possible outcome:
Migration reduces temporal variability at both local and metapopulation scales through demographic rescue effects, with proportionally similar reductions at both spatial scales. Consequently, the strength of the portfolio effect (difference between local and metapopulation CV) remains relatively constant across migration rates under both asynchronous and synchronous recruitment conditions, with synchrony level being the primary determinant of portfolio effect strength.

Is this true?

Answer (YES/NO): NO